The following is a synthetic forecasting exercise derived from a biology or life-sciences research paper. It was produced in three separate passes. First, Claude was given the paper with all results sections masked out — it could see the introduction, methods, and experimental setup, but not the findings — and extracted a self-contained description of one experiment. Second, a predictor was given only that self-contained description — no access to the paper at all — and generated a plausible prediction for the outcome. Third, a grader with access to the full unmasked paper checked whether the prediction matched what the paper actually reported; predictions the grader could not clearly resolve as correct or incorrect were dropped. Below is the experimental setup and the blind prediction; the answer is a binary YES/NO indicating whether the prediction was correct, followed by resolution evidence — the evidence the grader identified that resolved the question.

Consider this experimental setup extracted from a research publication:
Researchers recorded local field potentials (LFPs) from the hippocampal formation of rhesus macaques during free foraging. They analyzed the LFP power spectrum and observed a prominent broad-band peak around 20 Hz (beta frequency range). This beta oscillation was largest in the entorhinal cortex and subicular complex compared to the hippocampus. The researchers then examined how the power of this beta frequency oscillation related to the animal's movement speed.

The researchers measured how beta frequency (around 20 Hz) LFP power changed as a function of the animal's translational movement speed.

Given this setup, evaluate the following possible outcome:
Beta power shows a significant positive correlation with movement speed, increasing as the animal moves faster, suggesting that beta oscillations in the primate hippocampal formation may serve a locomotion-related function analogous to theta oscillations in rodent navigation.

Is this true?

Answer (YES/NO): NO